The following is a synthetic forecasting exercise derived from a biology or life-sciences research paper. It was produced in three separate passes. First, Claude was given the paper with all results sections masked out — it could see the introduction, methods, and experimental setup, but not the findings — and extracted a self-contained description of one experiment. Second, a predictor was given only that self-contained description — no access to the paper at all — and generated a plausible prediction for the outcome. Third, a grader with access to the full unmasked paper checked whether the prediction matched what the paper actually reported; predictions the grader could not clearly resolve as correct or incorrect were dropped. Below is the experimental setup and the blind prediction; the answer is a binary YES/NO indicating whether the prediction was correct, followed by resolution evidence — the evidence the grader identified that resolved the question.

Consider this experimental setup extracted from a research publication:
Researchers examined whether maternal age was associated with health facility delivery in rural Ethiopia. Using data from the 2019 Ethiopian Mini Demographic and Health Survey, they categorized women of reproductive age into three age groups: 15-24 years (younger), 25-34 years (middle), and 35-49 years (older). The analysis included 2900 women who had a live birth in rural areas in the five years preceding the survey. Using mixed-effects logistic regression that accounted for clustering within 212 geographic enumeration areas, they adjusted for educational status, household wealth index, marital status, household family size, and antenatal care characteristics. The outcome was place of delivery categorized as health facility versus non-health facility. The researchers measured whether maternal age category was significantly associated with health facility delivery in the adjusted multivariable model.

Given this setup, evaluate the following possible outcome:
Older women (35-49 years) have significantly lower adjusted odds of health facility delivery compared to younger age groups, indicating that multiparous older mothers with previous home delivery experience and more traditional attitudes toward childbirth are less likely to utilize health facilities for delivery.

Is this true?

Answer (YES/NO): NO